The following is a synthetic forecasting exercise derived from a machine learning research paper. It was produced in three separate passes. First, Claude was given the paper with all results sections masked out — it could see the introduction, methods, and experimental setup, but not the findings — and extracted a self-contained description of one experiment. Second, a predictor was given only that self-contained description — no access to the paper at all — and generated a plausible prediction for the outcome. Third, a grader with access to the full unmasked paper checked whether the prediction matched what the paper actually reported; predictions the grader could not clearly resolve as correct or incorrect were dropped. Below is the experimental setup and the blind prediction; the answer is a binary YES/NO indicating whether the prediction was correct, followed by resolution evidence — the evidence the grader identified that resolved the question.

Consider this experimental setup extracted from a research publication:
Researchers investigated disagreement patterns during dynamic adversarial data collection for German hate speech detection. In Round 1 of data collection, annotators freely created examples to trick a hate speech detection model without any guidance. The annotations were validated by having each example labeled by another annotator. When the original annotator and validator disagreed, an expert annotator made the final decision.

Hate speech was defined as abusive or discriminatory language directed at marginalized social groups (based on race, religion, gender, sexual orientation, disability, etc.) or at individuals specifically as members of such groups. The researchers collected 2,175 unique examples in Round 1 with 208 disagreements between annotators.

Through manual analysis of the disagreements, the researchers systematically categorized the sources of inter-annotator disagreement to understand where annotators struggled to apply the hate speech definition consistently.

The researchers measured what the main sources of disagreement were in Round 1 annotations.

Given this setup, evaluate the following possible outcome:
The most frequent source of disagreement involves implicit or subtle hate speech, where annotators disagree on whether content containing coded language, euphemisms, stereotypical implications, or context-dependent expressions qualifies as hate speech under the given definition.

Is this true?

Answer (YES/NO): NO